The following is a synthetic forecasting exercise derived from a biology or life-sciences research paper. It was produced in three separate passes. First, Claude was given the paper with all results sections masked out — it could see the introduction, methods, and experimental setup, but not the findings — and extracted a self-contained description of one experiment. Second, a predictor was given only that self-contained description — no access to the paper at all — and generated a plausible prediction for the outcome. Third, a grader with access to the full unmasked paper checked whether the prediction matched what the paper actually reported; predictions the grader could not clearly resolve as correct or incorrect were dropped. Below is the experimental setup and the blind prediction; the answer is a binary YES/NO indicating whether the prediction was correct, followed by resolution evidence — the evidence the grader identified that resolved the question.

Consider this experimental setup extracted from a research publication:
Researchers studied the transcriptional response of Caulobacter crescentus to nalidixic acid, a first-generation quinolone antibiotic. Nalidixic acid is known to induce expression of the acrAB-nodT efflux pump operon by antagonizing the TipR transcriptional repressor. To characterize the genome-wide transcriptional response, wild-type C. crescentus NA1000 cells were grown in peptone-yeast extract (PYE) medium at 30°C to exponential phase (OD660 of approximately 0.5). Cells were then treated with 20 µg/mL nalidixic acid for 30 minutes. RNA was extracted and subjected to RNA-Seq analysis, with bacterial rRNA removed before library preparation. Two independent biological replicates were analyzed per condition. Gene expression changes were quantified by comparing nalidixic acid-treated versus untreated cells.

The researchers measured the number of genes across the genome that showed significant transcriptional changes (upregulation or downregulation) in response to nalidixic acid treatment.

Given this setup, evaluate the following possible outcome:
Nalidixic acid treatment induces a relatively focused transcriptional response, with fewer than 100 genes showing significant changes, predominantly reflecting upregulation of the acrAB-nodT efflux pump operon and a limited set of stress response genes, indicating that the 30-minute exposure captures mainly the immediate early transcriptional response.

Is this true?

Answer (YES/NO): YES